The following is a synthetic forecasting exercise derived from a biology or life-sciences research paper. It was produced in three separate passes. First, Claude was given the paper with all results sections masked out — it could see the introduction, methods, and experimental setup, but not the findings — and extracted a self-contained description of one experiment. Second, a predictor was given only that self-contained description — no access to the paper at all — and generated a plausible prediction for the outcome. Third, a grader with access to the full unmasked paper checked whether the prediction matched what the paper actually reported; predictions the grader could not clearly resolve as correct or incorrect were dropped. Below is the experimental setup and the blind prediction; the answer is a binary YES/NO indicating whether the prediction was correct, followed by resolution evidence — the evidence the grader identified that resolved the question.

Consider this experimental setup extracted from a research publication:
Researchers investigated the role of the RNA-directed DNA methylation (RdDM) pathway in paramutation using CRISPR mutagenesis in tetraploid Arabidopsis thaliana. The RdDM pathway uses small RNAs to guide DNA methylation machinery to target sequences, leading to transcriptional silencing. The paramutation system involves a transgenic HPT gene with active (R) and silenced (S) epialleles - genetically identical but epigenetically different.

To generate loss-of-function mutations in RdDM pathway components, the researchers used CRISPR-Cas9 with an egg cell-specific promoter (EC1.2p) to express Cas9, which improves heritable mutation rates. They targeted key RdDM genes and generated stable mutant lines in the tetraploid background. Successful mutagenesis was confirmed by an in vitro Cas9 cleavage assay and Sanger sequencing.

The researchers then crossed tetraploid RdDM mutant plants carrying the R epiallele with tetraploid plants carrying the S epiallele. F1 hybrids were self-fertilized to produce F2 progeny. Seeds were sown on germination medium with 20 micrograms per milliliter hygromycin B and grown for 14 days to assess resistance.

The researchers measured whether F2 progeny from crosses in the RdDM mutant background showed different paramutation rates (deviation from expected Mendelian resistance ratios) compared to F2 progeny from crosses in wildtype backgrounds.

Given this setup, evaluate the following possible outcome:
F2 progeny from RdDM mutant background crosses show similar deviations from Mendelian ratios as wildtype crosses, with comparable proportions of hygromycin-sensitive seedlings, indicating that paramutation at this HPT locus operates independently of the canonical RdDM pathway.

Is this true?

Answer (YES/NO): NO